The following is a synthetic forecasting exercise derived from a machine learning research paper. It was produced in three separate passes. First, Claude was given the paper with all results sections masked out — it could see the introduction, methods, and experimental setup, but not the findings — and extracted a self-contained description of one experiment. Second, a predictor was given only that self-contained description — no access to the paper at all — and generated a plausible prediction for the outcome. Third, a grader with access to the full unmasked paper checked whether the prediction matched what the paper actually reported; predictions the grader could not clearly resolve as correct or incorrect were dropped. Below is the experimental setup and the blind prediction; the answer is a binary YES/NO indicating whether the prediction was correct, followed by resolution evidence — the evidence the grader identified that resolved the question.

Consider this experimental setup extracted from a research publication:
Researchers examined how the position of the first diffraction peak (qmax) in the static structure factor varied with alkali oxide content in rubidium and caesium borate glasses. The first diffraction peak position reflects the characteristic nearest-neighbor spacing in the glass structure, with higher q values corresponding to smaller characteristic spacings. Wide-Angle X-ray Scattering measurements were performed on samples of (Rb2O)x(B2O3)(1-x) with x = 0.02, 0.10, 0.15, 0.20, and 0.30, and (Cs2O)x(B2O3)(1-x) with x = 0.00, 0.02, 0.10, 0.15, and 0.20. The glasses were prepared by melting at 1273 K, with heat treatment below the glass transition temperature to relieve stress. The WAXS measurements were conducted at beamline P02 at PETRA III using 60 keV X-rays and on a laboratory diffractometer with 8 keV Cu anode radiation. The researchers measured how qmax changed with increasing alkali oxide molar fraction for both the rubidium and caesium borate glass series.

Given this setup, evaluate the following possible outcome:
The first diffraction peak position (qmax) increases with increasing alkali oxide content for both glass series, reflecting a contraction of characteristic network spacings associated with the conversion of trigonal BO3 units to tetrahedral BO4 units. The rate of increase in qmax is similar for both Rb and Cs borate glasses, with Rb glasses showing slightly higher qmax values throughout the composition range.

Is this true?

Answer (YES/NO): NO